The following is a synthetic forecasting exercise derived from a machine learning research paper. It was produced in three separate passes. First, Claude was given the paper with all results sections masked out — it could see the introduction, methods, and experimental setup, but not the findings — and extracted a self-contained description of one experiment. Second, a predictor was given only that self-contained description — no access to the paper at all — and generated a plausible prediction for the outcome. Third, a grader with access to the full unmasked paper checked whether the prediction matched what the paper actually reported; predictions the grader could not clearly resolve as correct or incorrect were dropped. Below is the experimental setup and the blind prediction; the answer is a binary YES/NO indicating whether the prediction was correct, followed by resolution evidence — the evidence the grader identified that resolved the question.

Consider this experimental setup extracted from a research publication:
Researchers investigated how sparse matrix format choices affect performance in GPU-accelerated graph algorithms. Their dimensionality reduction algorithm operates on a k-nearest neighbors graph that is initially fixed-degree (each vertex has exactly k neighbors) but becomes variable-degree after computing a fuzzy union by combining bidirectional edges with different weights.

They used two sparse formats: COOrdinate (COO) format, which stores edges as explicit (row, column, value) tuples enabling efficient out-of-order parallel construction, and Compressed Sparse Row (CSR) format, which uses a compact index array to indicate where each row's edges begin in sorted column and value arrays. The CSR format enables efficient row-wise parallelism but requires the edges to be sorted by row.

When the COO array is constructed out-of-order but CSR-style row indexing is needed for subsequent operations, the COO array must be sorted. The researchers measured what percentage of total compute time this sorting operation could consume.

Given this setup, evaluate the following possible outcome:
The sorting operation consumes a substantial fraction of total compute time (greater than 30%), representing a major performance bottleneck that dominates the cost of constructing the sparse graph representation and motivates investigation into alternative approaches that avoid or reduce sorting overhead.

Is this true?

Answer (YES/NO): NO